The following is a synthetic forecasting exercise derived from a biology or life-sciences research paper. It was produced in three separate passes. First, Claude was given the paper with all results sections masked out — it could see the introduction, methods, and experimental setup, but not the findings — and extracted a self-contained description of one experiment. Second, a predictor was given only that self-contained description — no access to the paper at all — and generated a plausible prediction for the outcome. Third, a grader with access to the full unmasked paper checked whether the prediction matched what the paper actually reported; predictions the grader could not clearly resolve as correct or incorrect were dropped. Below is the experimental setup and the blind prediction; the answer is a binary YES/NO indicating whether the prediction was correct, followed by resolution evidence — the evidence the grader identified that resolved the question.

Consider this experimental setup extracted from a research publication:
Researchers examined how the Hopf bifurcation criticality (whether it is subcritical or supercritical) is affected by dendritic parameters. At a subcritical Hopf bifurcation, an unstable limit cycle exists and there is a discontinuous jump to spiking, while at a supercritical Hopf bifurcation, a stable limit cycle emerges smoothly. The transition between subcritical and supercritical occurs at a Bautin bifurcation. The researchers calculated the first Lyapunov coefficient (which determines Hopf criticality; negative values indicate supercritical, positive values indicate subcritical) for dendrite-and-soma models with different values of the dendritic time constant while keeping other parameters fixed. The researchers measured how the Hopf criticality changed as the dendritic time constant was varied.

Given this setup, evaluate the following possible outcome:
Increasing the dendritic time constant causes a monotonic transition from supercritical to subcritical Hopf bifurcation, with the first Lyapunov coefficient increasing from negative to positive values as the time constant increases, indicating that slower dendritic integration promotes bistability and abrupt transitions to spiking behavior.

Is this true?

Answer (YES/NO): NO